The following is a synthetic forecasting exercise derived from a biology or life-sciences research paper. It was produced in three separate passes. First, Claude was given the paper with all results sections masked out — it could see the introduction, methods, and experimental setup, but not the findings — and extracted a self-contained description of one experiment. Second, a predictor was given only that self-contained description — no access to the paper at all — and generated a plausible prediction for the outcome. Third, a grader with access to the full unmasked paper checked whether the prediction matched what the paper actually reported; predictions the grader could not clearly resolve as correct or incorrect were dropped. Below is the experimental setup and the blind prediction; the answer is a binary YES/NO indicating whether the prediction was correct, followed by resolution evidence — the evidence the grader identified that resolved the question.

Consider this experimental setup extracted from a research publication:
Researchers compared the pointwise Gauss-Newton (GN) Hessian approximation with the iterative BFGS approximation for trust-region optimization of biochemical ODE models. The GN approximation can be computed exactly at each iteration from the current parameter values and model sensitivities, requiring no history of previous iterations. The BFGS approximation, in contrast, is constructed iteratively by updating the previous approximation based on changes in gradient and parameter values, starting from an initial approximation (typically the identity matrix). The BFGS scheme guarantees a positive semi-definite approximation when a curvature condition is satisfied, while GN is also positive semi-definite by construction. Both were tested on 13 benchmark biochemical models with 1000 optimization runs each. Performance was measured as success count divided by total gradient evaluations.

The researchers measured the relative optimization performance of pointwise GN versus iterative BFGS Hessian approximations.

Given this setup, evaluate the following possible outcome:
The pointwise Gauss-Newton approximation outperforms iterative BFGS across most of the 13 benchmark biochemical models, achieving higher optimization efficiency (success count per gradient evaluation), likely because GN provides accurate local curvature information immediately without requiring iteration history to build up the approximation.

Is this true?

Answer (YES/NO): NO